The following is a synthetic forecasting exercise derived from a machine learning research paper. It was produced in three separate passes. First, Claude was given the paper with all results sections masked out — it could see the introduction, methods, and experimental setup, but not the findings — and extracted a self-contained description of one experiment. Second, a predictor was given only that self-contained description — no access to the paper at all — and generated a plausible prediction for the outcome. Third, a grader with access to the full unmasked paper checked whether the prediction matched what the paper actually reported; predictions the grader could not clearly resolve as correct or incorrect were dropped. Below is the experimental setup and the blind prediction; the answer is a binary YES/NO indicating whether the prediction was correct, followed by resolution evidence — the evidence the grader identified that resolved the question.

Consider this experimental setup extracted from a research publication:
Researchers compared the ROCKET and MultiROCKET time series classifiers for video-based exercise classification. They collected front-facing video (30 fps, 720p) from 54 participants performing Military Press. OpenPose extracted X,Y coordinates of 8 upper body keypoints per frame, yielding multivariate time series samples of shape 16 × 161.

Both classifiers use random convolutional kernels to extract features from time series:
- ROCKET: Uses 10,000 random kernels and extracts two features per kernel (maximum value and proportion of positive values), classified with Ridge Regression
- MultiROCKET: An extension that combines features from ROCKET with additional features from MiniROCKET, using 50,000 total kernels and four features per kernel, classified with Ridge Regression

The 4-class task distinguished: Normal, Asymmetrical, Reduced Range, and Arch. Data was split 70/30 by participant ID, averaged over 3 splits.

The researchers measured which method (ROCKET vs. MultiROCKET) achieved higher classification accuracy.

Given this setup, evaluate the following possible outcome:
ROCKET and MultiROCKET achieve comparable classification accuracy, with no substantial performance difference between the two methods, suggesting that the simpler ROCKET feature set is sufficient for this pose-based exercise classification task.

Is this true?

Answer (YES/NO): YES